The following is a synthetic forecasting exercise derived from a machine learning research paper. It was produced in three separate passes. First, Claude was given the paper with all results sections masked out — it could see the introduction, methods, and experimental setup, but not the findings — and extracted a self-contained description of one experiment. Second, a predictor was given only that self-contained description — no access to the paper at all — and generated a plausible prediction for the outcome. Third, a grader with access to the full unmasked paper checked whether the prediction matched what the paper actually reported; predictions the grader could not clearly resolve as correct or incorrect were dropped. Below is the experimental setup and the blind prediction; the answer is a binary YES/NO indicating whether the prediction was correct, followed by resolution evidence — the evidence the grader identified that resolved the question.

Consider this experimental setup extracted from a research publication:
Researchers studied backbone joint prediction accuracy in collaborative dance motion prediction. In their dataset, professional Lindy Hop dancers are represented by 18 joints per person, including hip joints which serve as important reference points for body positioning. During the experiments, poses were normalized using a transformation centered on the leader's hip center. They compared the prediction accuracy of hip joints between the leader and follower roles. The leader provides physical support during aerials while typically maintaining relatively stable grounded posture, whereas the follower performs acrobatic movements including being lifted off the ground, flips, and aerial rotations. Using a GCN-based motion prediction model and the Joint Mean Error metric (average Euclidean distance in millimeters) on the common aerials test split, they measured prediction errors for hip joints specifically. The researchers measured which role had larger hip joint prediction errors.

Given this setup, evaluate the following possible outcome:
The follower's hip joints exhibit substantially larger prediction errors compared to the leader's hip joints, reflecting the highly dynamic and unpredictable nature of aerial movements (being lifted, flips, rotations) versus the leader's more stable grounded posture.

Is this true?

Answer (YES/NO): YES